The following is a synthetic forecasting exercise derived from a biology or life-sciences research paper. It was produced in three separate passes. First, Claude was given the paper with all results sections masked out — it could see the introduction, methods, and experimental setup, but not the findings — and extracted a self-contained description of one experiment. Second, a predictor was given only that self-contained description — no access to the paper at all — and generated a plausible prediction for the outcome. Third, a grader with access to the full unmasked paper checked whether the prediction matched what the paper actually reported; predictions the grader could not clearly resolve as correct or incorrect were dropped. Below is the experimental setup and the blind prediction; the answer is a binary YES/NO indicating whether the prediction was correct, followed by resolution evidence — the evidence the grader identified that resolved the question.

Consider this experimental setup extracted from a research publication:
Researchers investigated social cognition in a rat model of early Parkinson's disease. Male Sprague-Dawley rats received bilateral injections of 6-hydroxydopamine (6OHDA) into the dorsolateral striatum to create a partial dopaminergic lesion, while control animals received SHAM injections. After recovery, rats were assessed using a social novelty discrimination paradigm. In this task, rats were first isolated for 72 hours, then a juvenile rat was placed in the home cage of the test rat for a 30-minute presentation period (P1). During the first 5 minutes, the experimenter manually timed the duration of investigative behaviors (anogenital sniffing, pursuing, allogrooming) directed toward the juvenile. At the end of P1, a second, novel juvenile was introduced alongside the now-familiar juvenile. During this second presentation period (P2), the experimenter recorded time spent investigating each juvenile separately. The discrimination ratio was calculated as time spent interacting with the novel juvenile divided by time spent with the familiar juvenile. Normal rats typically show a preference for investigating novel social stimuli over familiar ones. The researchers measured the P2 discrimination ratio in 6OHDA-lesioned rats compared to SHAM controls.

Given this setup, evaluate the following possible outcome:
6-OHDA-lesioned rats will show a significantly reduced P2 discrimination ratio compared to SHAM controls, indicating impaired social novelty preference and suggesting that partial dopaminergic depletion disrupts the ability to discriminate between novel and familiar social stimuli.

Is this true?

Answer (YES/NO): YES